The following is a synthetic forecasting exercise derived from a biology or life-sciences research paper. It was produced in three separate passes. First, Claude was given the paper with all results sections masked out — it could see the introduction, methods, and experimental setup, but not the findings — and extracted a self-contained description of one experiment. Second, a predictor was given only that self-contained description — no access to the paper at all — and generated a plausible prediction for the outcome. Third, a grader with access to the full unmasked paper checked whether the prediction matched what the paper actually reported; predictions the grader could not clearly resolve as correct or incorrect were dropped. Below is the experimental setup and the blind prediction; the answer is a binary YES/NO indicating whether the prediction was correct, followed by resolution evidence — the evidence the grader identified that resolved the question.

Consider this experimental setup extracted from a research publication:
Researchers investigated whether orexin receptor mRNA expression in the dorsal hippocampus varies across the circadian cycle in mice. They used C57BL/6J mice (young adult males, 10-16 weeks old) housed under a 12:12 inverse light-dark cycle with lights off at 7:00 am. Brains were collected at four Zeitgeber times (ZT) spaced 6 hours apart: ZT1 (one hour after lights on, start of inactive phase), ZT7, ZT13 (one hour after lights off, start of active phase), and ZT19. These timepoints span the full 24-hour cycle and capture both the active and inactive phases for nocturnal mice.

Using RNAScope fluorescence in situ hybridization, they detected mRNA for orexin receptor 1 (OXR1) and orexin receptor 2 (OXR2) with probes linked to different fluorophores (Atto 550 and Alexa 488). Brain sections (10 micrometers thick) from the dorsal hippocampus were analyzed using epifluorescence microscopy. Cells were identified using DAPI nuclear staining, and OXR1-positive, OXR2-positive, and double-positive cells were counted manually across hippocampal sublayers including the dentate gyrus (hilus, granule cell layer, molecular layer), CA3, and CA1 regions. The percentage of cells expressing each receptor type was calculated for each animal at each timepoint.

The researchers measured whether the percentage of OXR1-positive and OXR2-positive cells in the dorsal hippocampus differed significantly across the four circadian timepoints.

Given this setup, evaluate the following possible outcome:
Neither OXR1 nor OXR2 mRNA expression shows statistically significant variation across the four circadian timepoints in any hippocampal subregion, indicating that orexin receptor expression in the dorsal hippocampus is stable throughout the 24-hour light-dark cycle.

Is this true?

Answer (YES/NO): YES